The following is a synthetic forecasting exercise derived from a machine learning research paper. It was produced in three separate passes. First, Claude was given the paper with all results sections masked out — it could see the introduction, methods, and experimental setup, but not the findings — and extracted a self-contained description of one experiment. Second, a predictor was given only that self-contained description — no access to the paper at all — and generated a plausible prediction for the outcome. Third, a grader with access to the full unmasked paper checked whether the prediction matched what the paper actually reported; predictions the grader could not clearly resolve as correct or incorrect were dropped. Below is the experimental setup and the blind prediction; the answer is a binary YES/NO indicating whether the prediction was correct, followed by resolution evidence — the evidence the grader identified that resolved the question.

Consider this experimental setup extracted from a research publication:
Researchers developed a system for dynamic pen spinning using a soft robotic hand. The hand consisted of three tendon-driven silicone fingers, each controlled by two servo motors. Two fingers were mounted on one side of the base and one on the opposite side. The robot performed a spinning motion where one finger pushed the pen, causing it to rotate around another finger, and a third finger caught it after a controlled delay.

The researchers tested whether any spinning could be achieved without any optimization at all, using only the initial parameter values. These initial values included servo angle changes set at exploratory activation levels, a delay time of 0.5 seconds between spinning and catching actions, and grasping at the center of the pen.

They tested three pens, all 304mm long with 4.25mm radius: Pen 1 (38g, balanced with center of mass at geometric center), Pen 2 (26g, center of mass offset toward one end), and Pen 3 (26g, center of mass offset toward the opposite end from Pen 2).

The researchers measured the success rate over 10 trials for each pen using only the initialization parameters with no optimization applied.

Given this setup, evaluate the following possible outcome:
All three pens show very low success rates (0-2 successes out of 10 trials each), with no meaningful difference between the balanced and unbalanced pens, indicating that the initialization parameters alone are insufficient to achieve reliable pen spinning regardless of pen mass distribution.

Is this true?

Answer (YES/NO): YES